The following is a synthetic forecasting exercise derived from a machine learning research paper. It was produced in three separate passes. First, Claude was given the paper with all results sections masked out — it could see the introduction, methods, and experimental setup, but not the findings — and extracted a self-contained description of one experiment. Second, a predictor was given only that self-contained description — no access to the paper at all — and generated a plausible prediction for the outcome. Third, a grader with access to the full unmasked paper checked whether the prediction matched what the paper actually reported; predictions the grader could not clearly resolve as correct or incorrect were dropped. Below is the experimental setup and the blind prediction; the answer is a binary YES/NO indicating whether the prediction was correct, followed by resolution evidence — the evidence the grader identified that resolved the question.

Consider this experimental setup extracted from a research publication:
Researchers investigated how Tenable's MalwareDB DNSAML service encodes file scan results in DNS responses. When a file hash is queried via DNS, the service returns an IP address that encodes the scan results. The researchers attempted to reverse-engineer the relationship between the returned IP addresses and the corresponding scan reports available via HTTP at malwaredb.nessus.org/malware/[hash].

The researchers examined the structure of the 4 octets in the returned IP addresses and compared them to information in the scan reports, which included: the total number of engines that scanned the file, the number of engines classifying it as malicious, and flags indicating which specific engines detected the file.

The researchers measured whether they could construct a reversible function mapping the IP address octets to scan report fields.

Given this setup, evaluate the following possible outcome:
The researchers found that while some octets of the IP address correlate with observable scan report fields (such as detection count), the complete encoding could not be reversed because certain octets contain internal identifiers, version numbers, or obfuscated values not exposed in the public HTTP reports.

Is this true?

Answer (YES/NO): NO